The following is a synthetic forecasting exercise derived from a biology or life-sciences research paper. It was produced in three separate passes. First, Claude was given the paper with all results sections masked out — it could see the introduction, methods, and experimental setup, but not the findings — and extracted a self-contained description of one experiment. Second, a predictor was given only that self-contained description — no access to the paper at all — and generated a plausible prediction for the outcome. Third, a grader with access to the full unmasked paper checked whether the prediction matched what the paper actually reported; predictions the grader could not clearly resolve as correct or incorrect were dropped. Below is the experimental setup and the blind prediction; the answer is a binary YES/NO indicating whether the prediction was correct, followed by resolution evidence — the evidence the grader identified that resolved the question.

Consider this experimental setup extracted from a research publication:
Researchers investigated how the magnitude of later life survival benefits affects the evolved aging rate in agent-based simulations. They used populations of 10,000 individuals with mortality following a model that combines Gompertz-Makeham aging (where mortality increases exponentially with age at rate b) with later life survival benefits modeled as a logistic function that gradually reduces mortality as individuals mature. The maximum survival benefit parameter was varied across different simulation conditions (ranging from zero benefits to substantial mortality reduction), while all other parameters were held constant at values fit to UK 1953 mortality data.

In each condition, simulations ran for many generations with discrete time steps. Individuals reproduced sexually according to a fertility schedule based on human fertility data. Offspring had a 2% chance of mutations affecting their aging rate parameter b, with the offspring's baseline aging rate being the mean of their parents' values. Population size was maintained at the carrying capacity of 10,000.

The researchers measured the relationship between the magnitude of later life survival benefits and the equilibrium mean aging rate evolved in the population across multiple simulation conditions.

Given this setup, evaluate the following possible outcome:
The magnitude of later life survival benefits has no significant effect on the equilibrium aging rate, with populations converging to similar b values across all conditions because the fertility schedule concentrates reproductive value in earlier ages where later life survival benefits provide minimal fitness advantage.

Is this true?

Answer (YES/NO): NO